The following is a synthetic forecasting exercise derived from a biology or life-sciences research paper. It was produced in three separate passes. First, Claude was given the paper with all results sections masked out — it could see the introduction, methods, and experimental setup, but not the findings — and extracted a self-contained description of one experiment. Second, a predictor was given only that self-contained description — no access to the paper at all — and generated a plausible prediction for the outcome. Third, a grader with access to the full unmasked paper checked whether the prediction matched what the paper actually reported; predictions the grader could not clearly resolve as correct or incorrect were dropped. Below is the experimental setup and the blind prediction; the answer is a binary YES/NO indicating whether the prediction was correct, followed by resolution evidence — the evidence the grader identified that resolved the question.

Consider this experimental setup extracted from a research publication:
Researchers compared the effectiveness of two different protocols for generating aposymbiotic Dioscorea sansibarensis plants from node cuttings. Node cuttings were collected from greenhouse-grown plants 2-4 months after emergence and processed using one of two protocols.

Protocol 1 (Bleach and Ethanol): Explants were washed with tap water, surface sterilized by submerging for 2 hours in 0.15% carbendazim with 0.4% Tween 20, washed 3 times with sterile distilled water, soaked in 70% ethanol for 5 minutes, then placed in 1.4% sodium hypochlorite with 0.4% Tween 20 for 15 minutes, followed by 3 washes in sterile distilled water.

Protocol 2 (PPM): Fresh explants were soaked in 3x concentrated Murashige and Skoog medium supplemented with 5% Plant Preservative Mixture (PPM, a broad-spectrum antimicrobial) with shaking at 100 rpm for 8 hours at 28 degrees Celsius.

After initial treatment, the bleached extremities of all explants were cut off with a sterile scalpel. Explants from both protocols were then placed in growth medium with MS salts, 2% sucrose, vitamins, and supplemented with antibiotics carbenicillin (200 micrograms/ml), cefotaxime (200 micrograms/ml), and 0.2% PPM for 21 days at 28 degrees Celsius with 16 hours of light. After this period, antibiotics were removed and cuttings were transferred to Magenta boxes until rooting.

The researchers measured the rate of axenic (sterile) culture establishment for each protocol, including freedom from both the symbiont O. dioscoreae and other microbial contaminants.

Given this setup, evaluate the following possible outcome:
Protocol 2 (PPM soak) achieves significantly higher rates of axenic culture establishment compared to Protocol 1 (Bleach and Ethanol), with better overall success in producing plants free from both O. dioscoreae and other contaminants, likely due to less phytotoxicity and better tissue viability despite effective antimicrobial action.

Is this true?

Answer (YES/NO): YES